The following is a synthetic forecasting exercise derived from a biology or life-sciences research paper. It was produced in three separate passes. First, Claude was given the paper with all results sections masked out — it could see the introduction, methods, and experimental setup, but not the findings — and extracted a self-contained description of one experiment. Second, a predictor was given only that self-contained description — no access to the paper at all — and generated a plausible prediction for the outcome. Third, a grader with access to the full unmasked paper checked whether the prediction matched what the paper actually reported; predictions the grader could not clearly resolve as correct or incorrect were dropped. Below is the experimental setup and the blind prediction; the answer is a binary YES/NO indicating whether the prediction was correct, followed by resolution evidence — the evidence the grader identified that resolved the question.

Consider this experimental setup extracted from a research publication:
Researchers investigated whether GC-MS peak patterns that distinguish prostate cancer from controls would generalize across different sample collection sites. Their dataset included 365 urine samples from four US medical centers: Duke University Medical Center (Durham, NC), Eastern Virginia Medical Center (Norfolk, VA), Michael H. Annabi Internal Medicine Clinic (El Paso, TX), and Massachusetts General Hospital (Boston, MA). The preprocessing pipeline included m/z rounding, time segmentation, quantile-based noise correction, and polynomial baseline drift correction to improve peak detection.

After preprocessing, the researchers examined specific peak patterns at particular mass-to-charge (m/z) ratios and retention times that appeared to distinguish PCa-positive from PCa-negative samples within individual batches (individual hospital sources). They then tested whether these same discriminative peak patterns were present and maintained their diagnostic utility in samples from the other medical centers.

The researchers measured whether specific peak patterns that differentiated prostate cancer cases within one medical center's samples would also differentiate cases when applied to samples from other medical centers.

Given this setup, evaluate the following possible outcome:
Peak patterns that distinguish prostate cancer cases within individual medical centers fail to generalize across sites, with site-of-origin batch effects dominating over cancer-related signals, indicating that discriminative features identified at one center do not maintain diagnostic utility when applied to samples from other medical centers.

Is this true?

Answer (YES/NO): YES